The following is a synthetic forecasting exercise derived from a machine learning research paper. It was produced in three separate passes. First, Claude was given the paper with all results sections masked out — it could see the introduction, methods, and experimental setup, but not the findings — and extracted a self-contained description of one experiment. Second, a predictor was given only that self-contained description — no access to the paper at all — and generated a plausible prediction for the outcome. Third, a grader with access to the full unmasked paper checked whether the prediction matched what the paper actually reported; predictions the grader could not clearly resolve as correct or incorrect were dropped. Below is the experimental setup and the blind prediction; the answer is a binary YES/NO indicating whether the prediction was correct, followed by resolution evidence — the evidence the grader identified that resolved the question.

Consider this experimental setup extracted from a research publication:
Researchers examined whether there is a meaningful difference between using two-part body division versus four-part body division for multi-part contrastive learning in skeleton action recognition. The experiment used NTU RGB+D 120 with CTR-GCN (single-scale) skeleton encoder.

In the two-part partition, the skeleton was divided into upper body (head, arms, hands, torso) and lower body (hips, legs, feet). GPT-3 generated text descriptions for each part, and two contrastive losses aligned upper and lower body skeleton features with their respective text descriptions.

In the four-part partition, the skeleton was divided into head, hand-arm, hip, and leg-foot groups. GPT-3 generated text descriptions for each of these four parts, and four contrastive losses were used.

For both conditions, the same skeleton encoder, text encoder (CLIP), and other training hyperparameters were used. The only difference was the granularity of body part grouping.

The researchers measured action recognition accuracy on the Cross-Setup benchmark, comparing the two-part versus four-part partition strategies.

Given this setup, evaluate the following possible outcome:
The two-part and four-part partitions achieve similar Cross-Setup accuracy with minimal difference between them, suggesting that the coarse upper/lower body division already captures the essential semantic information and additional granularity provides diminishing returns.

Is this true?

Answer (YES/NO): YES